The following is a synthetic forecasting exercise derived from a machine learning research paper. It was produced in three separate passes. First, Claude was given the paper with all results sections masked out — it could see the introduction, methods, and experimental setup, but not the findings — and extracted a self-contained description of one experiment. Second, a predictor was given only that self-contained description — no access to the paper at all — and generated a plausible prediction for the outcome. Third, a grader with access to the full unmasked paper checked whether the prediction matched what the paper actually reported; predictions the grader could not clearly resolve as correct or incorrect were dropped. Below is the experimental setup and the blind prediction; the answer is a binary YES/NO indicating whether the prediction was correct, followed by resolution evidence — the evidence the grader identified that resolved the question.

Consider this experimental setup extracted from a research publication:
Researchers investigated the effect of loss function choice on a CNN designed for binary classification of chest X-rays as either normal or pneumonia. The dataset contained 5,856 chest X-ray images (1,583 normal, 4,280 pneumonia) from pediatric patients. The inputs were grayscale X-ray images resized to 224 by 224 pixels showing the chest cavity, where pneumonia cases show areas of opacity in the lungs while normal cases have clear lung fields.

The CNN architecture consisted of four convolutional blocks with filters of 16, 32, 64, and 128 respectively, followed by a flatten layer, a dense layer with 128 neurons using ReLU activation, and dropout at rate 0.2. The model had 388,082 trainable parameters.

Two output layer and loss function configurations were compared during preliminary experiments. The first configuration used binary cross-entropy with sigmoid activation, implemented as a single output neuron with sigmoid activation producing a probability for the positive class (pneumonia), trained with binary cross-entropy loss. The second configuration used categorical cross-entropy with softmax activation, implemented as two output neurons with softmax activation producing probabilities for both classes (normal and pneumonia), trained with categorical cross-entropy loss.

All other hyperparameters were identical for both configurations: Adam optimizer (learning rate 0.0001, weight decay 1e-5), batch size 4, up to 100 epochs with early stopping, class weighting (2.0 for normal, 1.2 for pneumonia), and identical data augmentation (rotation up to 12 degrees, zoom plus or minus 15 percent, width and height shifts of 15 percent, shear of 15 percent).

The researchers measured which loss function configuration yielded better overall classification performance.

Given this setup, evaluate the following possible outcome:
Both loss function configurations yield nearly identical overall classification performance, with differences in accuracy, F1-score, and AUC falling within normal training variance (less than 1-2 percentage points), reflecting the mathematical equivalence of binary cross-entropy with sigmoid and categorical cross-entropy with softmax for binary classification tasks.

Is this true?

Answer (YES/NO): NO